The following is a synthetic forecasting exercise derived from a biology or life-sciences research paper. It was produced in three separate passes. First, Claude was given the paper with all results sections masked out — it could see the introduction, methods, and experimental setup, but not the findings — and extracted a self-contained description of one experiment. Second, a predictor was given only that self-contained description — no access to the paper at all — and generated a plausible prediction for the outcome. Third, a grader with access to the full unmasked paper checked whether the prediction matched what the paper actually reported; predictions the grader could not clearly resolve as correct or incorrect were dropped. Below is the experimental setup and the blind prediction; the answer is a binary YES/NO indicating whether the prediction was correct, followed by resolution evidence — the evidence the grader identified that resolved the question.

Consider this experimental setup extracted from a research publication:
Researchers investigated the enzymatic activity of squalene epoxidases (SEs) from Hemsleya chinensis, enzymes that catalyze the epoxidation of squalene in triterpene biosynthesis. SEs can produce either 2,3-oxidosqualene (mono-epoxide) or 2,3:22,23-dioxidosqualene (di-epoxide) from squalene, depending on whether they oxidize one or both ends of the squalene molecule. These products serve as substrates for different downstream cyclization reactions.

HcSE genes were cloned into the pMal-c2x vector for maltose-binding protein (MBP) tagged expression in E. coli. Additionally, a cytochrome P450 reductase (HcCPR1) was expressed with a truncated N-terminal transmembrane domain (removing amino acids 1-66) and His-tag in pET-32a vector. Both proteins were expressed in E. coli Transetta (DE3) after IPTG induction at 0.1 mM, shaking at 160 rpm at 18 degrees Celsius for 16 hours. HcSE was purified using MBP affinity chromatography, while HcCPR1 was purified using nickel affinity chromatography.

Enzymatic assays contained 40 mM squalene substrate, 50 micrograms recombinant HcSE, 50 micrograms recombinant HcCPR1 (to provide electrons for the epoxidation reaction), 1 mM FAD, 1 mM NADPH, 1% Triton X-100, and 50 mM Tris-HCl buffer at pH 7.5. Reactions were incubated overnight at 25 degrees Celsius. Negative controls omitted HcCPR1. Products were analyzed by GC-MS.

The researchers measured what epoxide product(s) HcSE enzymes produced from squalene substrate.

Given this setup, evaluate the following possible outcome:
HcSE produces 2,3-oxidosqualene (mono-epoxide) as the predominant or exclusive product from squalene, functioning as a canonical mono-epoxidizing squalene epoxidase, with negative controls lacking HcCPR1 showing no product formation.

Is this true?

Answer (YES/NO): YES